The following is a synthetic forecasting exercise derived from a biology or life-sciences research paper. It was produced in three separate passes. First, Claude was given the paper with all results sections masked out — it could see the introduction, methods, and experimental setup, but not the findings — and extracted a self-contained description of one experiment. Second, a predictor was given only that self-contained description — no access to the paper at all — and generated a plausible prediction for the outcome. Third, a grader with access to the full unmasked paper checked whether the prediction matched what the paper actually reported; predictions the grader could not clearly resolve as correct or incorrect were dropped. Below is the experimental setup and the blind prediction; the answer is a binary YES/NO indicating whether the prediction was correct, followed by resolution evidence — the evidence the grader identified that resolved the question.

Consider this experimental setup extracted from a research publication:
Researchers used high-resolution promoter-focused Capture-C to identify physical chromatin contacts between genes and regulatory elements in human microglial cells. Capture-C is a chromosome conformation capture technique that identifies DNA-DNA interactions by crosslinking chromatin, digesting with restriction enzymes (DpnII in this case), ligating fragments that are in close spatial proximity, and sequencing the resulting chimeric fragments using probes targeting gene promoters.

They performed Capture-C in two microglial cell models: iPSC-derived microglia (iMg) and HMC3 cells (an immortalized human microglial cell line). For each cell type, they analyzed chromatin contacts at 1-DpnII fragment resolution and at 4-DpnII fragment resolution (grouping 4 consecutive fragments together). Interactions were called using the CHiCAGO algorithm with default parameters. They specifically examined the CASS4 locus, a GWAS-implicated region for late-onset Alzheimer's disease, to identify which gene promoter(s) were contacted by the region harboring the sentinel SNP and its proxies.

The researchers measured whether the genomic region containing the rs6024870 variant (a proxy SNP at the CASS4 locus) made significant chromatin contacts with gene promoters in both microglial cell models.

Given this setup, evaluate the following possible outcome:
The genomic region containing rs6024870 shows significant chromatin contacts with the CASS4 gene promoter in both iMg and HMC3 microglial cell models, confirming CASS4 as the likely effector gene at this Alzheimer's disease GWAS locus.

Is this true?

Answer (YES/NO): NO